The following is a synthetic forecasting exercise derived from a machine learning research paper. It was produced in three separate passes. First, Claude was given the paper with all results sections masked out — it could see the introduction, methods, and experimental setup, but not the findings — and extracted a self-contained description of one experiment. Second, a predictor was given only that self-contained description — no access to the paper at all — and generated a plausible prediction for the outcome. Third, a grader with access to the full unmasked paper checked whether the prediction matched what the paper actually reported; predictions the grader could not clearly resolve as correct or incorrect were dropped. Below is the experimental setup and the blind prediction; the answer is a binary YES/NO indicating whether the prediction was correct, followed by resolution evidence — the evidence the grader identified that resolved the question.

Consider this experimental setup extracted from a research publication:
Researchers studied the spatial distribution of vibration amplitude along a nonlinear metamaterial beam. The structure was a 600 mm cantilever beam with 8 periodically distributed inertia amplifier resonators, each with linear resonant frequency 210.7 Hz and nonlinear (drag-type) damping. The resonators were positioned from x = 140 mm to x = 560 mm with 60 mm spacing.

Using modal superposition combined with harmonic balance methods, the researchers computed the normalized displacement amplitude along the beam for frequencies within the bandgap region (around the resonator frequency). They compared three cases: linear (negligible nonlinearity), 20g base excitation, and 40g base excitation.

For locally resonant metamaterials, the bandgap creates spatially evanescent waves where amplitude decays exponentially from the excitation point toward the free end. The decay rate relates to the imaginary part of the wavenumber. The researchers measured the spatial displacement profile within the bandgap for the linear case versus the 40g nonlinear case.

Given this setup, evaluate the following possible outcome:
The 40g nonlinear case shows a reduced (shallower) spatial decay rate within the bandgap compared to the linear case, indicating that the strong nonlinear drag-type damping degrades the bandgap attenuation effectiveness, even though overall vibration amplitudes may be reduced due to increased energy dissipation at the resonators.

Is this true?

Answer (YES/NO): YES